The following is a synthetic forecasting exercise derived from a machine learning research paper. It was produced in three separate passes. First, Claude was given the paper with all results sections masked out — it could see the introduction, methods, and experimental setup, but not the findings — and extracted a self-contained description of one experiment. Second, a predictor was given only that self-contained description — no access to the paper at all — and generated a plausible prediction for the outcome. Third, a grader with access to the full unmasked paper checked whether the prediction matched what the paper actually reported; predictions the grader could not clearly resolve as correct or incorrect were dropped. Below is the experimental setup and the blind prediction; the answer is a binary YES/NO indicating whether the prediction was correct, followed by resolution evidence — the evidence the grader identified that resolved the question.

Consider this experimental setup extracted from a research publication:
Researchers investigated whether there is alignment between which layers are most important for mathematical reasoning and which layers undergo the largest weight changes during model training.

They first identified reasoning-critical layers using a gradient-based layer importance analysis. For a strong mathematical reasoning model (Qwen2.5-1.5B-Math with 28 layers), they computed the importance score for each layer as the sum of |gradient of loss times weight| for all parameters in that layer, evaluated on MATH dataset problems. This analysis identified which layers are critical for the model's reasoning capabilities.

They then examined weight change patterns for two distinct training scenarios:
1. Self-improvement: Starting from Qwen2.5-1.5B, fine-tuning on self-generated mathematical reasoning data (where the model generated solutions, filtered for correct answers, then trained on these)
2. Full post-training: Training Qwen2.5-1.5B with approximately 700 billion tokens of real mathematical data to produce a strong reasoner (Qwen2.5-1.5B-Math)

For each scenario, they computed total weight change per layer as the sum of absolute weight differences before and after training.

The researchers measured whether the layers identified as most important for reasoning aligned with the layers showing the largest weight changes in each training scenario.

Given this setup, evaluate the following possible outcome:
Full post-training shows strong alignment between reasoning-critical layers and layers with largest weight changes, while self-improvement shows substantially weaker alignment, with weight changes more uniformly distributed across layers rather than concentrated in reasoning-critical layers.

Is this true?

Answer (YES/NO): NO